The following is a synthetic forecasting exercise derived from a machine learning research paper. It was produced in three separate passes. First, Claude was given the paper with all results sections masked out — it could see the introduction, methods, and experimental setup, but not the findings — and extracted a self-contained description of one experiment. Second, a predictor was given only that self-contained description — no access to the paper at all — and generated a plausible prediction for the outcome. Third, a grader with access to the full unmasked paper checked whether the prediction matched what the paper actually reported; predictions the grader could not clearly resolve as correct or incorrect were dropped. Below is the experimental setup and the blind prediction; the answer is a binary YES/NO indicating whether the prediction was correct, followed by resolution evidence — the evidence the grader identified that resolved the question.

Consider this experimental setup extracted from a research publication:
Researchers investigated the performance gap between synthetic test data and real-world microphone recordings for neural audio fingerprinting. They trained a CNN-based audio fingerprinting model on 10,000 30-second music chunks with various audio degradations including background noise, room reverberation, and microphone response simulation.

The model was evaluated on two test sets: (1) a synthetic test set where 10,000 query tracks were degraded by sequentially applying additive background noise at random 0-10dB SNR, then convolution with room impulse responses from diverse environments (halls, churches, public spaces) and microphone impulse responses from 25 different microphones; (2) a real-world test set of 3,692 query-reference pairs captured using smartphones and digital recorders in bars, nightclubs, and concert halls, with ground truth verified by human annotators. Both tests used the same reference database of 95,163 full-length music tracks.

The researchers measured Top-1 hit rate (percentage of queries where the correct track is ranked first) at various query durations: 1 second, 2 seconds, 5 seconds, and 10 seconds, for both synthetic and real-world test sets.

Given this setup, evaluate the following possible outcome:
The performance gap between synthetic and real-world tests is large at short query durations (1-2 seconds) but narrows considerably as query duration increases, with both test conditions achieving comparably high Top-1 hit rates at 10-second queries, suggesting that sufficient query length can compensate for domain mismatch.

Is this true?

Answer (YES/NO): NO